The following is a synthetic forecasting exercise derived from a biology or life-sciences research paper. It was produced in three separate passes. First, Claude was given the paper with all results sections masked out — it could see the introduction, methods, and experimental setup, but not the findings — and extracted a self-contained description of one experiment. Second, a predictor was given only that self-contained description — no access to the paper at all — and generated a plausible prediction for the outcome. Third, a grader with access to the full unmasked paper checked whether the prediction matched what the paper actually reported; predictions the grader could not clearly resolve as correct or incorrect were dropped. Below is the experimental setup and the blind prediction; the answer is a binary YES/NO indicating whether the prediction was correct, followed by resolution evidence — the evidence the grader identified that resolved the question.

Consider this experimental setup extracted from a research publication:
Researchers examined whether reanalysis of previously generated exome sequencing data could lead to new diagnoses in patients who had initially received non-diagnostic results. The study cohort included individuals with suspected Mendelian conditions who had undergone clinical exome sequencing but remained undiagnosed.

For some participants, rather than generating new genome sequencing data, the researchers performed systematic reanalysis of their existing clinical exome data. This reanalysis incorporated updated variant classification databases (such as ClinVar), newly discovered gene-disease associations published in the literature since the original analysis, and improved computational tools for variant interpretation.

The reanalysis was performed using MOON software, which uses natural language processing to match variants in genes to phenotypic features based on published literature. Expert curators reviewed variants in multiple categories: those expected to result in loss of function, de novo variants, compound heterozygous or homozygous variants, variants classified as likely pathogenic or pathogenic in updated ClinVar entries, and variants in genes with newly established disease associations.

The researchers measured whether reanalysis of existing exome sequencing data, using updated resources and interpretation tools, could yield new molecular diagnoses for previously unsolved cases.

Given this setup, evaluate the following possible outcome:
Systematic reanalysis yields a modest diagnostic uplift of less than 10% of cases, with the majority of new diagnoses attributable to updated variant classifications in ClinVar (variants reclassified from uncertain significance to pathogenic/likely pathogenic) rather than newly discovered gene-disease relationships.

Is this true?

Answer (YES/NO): NO